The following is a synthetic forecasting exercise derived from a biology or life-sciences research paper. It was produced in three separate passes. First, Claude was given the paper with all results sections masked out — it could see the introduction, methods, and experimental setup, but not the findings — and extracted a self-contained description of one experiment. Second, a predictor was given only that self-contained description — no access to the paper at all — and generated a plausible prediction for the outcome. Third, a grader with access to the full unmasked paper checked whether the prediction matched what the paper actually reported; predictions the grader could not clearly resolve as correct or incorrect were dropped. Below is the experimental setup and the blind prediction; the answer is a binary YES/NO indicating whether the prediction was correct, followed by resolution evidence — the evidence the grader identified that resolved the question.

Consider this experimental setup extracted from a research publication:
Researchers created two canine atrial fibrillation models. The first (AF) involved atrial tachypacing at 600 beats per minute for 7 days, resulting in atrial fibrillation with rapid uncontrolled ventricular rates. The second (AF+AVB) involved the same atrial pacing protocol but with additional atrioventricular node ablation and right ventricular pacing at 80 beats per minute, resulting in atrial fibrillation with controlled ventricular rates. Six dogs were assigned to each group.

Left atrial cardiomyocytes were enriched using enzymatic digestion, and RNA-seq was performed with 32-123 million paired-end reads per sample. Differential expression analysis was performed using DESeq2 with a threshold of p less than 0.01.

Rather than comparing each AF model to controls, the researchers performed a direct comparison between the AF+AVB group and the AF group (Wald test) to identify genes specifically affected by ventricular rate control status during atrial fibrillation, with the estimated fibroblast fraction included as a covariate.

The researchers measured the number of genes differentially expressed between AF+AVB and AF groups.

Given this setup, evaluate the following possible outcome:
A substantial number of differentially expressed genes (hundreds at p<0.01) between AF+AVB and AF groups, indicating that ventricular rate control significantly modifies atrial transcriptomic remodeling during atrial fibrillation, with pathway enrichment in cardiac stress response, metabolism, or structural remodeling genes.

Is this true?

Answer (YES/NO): NO